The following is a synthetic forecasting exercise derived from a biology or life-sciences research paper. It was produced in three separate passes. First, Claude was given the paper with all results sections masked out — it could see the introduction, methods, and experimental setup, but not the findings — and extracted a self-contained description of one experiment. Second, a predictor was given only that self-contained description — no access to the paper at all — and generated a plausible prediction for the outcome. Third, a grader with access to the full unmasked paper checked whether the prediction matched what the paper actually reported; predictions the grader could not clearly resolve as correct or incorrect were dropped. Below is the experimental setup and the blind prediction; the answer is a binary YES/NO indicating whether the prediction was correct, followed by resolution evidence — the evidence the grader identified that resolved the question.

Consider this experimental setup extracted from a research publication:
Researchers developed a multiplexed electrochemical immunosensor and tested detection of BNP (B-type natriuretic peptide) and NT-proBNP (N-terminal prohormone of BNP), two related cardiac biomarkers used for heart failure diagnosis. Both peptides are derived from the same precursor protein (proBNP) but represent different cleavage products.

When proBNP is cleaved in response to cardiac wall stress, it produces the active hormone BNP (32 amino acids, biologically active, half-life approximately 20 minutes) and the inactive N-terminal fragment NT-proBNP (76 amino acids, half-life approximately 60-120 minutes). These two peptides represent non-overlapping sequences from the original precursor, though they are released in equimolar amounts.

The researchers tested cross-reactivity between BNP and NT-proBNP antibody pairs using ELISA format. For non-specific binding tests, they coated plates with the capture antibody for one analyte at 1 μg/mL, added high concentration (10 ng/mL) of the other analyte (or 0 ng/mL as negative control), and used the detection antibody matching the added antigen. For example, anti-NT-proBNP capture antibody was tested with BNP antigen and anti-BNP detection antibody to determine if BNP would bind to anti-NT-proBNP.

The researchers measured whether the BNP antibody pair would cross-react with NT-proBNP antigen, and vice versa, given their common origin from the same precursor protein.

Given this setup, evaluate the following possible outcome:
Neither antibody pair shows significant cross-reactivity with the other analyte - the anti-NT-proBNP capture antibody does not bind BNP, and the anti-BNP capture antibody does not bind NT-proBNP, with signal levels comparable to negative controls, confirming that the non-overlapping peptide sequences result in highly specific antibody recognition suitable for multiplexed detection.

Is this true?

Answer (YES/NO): YES